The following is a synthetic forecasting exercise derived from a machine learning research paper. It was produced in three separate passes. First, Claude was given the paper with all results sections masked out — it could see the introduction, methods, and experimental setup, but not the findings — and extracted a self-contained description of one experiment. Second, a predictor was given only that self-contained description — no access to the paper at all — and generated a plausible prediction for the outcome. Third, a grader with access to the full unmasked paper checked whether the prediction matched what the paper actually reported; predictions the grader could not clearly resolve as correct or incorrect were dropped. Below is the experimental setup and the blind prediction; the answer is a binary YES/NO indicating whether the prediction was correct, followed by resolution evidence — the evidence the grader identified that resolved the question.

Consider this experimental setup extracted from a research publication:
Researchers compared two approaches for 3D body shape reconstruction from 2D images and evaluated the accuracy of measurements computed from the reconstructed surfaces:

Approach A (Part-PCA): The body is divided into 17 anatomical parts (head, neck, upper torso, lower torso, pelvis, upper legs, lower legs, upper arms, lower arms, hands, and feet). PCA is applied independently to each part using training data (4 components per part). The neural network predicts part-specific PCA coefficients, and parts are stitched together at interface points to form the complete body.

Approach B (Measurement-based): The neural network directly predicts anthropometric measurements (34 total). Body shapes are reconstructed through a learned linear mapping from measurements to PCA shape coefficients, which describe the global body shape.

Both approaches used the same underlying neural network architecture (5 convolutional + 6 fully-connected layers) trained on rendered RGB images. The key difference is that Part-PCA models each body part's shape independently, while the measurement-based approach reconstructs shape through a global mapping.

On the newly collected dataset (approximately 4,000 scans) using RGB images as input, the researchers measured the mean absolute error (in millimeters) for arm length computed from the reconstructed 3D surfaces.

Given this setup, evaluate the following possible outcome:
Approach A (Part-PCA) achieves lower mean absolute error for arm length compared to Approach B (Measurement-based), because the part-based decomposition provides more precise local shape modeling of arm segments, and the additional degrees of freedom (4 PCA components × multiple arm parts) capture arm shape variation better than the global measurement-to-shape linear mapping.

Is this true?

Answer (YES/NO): YES